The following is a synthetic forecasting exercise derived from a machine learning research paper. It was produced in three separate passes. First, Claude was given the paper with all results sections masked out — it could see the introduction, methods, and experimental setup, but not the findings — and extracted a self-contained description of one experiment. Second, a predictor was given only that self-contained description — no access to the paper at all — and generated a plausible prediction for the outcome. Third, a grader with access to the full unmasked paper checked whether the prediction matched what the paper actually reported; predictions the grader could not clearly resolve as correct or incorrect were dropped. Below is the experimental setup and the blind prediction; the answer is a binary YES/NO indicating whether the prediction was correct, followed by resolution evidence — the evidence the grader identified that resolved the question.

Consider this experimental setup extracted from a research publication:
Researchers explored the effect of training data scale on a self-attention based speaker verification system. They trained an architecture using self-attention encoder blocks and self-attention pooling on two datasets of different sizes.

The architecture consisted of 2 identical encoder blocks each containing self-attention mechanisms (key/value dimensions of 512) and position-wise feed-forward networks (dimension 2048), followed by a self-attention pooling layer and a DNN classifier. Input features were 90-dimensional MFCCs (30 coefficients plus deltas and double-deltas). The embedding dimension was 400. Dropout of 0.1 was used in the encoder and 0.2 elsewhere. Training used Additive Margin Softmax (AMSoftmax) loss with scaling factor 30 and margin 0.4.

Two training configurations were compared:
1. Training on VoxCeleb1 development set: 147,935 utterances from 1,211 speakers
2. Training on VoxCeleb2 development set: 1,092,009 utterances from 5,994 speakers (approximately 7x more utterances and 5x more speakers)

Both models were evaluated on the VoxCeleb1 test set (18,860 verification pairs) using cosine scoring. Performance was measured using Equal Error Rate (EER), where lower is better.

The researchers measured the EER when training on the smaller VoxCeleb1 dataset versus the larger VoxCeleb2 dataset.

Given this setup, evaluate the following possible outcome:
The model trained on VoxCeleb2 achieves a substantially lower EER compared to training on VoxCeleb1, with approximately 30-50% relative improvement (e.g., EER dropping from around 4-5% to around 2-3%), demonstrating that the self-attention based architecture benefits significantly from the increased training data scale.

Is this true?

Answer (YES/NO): NO